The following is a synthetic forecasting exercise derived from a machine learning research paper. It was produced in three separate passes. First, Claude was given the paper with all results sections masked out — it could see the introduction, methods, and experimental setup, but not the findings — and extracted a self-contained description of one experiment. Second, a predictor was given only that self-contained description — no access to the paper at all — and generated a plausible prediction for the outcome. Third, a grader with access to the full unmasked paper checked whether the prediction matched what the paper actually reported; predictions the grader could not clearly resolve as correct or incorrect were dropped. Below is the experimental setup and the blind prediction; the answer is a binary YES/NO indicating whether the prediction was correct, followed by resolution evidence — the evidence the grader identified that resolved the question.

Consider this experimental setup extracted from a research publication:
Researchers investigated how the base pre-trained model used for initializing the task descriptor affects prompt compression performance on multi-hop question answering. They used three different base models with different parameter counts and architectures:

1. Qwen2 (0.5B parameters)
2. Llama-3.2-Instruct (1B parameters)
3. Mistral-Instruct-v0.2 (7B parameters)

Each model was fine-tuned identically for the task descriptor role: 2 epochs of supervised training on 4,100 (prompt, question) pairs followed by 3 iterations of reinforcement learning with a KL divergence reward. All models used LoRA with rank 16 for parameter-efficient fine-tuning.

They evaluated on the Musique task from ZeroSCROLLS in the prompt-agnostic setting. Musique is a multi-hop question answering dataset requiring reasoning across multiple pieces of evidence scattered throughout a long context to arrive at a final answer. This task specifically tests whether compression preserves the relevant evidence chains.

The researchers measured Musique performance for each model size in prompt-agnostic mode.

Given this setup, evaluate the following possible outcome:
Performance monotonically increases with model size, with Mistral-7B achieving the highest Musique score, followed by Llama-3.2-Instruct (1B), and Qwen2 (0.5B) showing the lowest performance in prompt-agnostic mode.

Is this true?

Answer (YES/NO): NO